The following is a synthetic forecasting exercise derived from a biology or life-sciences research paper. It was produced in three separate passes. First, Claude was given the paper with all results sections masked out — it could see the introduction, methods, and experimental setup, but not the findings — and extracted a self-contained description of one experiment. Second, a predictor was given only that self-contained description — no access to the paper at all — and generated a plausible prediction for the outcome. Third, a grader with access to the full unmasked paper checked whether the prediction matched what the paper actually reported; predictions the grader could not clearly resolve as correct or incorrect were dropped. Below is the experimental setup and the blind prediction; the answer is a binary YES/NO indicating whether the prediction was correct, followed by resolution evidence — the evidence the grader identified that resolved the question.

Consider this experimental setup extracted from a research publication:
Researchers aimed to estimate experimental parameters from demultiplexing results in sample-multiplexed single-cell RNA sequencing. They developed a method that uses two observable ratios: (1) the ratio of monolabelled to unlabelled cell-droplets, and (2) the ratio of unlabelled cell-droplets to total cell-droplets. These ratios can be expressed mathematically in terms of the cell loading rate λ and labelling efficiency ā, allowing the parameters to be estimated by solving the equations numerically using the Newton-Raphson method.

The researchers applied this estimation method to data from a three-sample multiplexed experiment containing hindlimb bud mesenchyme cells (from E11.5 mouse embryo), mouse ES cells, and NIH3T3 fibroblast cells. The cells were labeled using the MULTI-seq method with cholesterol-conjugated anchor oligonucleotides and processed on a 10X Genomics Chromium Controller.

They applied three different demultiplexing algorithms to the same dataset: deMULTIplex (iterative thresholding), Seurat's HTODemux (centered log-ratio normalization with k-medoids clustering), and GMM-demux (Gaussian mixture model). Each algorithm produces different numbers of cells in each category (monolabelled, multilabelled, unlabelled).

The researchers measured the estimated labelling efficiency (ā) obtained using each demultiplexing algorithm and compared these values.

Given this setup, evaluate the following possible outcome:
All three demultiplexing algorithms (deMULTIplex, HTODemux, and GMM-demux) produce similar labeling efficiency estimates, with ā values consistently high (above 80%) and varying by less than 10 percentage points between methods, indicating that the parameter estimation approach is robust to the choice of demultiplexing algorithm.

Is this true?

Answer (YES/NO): NO